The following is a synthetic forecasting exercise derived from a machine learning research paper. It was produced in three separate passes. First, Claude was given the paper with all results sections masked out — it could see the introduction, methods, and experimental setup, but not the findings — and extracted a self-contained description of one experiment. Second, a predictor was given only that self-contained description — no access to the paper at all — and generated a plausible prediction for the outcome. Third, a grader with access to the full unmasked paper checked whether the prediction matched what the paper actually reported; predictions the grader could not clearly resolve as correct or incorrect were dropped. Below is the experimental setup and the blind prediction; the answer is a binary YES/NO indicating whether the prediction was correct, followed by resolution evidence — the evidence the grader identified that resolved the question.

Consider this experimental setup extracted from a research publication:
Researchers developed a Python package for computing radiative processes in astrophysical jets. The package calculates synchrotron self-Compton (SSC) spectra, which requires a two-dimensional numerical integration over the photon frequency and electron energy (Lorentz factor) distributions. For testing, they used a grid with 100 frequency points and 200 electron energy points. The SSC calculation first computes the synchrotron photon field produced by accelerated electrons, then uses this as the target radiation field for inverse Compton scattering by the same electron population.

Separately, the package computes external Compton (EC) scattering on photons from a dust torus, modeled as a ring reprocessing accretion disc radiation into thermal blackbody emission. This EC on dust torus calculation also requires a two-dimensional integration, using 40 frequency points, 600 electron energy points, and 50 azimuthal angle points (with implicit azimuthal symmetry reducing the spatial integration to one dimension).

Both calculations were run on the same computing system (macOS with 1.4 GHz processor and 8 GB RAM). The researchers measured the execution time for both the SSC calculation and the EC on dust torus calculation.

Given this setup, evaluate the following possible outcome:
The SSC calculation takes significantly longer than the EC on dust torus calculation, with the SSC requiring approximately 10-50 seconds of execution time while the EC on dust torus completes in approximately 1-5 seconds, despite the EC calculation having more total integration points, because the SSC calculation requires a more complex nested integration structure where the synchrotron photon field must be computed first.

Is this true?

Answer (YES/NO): NO